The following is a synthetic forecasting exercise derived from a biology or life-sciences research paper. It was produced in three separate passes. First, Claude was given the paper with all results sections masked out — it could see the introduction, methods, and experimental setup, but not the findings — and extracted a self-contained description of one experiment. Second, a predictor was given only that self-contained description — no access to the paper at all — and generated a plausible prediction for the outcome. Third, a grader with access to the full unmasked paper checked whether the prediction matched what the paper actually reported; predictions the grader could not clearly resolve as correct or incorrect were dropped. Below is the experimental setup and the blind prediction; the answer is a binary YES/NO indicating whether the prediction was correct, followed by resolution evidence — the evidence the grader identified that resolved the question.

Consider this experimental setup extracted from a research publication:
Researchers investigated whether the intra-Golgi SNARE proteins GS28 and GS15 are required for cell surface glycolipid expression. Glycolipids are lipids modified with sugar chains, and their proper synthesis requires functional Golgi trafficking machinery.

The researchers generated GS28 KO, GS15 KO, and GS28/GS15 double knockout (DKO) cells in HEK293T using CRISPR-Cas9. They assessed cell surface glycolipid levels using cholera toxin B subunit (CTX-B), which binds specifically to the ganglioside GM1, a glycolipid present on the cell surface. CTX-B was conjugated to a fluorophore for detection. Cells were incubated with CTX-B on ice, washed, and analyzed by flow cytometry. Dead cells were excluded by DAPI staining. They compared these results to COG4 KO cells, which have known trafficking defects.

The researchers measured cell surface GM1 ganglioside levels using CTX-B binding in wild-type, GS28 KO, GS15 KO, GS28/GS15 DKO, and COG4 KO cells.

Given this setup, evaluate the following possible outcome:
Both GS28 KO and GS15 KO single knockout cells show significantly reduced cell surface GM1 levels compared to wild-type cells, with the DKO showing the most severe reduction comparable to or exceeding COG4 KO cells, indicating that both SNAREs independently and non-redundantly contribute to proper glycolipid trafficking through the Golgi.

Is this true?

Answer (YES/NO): NO